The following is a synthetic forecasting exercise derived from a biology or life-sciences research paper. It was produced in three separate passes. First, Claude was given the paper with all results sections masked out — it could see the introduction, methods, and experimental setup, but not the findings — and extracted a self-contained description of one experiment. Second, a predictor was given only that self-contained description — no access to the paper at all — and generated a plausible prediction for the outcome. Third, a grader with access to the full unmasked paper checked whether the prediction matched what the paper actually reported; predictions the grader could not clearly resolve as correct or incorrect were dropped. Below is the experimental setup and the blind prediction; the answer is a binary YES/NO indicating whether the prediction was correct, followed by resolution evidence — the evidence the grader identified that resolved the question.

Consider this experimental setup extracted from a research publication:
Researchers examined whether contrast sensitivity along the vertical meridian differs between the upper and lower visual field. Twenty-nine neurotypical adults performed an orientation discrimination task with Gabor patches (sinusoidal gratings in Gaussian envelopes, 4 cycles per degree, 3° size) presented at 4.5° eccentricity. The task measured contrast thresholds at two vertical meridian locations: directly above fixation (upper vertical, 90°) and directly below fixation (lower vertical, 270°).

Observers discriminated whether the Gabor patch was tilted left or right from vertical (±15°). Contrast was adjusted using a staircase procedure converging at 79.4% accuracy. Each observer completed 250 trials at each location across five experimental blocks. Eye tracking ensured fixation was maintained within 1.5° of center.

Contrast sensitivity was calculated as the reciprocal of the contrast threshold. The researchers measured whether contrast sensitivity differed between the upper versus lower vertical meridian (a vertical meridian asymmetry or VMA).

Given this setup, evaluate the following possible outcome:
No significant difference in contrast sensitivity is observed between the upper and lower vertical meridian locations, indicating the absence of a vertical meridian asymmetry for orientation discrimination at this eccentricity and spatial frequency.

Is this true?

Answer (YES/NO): NO